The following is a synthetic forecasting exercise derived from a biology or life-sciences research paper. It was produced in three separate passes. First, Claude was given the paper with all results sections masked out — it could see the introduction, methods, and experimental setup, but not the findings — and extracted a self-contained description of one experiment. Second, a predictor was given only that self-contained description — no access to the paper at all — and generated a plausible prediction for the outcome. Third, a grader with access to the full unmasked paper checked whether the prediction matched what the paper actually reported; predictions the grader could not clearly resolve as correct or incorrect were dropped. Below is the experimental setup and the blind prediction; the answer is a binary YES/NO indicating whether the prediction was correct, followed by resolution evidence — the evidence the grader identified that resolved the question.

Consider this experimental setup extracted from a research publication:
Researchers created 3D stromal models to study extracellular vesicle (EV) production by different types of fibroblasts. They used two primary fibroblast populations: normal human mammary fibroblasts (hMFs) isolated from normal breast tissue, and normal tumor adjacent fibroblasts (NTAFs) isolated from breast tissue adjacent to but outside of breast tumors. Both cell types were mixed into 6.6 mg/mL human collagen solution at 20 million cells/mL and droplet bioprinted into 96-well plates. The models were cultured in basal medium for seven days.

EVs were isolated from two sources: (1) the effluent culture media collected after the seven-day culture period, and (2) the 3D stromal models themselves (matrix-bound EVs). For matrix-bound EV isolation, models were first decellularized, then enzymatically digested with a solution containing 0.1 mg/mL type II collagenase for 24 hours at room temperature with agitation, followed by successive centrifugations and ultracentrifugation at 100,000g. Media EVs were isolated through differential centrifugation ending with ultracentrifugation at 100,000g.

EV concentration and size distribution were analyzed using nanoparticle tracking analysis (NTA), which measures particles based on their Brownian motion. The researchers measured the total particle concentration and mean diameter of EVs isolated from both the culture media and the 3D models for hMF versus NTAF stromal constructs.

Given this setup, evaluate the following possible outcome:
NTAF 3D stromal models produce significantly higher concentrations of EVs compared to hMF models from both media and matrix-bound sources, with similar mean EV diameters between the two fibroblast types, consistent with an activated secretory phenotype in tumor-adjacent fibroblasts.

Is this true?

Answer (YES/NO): NO